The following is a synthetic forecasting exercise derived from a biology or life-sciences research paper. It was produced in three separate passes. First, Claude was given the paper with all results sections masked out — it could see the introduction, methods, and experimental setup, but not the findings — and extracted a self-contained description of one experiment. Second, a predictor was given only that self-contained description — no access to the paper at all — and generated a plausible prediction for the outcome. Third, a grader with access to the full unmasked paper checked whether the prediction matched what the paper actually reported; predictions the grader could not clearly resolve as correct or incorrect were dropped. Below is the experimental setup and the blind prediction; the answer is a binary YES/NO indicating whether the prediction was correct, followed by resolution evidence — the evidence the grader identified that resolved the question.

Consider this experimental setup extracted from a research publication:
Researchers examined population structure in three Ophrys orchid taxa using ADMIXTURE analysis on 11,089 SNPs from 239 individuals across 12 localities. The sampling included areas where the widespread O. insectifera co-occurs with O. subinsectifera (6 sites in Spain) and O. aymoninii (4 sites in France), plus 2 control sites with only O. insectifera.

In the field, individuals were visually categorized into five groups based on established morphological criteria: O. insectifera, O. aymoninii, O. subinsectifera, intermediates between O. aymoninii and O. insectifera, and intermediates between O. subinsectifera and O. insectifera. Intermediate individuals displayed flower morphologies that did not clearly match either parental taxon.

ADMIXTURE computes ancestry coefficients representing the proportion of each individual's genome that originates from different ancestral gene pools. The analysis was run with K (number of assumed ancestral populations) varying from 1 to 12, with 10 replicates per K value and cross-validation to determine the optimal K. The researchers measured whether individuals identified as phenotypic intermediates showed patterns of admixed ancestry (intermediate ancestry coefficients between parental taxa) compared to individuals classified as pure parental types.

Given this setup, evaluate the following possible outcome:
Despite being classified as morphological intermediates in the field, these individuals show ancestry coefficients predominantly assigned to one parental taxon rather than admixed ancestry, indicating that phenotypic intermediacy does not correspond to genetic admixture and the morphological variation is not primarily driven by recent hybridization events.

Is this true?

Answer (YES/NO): NO